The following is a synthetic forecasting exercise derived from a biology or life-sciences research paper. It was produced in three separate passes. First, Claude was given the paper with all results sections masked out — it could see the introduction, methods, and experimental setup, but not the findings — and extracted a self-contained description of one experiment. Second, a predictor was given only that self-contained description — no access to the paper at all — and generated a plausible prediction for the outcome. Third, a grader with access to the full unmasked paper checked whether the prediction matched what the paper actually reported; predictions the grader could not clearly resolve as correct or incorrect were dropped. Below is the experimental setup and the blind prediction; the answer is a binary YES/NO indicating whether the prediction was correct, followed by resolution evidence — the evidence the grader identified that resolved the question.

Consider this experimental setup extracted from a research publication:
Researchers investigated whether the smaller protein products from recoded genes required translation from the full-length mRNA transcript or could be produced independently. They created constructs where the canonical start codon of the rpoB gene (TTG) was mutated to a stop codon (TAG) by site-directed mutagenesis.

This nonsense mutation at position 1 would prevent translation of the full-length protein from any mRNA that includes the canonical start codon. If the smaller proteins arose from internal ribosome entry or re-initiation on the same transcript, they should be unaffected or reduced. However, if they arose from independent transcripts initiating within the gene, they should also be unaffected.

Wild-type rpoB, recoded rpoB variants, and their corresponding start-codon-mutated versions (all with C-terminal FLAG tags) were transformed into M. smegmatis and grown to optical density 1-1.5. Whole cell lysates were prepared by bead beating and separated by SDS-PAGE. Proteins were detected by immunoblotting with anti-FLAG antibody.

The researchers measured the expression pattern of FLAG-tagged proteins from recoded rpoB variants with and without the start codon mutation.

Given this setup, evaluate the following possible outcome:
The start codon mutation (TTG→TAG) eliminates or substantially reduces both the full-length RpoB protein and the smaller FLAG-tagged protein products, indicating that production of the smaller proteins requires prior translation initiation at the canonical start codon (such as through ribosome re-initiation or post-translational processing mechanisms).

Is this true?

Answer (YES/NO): NO